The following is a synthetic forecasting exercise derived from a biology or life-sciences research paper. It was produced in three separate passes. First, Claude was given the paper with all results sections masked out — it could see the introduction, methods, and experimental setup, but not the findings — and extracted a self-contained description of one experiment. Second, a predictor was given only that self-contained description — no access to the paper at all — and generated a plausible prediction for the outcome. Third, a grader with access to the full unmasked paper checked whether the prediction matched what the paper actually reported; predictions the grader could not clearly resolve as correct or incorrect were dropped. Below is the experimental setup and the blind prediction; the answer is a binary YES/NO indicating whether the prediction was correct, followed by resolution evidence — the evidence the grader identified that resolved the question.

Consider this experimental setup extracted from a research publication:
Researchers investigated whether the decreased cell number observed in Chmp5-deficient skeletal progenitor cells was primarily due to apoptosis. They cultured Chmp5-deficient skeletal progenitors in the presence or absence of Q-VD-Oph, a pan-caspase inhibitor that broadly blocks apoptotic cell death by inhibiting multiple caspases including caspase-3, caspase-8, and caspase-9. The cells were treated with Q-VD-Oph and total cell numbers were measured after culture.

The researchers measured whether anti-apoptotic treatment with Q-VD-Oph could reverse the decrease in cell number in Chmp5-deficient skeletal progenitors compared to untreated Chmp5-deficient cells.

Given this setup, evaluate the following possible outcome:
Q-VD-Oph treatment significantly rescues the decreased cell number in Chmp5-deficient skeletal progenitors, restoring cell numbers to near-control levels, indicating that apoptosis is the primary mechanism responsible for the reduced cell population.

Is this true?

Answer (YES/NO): NO